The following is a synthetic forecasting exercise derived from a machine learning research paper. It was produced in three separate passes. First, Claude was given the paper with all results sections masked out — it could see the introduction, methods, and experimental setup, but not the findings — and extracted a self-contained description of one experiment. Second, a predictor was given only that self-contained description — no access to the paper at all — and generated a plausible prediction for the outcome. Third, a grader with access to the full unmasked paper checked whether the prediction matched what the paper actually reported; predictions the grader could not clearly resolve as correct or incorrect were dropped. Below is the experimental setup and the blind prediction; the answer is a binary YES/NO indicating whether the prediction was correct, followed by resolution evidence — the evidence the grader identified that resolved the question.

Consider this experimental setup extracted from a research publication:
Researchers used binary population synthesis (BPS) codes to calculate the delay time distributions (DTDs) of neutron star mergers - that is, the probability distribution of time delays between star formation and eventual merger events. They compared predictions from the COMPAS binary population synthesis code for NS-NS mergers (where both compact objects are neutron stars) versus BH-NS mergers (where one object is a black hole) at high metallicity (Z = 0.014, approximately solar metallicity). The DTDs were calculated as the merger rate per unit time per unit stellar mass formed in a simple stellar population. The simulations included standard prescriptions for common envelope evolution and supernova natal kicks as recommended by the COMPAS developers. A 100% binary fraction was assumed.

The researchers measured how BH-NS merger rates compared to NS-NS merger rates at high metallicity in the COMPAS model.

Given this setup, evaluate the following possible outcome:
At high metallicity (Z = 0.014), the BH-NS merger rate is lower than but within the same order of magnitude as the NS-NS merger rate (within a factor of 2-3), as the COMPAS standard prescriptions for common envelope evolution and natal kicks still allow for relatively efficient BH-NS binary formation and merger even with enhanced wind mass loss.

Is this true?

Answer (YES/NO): NO